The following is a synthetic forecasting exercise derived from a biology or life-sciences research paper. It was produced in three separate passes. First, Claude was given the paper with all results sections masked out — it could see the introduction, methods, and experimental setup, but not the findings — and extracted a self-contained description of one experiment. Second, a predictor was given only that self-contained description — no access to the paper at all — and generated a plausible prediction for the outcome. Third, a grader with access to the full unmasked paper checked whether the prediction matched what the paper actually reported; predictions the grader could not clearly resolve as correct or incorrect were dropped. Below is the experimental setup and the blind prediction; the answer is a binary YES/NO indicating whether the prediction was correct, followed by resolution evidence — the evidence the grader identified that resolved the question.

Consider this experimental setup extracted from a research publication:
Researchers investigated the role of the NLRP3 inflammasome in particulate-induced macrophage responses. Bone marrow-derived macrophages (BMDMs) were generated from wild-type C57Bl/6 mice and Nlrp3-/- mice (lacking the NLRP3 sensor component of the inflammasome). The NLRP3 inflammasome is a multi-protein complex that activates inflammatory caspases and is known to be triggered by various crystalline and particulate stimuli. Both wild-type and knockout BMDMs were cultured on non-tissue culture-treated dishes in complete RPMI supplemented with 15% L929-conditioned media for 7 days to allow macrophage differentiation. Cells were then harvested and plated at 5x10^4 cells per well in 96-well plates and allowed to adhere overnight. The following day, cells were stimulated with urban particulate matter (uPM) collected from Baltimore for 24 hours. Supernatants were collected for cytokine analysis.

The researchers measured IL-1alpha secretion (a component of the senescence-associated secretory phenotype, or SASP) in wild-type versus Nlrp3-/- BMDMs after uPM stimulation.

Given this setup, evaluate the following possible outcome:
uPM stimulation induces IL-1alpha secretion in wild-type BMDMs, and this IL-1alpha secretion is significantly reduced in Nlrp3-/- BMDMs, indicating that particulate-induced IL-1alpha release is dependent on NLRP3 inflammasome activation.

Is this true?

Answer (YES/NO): NO